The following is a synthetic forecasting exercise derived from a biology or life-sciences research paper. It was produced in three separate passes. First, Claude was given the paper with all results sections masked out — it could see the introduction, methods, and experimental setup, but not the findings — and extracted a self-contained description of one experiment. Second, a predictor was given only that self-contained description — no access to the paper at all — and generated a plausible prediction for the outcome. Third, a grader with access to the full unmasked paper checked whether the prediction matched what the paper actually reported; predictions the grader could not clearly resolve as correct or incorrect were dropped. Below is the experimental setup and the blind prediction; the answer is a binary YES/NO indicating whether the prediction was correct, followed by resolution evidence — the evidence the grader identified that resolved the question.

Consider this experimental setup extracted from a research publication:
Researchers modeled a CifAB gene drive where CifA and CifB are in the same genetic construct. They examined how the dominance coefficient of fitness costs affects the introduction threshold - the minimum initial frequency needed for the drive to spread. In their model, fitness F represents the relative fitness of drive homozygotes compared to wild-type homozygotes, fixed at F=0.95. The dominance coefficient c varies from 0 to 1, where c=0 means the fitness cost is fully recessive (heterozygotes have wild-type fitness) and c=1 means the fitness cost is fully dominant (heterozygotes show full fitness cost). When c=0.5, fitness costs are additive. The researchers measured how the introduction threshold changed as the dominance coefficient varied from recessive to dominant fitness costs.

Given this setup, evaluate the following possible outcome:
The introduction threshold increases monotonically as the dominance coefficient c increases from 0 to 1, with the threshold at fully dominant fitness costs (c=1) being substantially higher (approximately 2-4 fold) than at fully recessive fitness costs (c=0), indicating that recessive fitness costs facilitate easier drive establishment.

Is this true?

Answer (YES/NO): NO